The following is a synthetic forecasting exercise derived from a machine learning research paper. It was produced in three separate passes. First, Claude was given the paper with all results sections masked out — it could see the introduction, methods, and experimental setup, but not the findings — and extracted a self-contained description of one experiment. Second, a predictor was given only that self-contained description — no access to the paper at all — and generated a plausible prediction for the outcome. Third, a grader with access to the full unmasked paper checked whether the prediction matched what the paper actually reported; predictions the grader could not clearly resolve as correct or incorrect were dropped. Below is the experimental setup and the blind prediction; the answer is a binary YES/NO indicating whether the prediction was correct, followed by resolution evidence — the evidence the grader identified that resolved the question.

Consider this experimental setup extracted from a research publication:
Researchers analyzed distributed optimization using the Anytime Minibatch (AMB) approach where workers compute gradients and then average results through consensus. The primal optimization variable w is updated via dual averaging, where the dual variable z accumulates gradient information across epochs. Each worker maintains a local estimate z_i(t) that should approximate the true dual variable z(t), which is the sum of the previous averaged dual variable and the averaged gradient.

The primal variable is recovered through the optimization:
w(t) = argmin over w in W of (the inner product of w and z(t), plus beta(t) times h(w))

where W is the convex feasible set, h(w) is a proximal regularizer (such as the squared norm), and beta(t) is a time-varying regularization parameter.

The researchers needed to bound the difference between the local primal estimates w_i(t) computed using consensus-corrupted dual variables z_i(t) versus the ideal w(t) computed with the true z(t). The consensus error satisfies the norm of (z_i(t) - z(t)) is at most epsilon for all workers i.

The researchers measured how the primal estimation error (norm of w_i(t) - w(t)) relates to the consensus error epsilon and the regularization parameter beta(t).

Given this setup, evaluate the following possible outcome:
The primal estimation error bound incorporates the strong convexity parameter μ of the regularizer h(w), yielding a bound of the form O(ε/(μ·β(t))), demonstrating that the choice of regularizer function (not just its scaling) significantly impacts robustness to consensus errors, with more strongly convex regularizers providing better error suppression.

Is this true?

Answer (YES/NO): NO